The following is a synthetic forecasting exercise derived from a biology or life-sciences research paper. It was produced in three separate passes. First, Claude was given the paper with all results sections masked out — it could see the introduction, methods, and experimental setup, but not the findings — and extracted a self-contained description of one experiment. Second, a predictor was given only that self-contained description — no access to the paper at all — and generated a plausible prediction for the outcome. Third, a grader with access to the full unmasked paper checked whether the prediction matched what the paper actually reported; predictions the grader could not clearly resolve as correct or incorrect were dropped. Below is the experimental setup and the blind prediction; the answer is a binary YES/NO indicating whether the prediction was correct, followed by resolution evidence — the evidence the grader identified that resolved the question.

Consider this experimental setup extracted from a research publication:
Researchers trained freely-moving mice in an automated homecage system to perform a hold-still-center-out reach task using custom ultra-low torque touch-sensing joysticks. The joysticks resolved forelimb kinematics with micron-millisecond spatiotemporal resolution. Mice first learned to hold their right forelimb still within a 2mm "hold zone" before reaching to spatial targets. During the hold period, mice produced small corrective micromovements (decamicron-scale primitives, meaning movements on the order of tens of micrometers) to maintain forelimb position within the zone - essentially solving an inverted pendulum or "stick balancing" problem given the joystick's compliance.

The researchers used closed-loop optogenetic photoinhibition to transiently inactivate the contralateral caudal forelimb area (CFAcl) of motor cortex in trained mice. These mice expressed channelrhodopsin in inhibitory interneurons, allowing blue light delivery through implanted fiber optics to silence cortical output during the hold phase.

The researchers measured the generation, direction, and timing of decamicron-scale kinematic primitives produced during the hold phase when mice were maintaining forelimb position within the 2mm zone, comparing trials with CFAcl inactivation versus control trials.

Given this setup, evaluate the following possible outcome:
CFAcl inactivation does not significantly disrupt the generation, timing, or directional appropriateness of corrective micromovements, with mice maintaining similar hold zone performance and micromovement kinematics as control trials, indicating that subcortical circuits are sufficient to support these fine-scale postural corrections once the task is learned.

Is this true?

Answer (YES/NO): YES